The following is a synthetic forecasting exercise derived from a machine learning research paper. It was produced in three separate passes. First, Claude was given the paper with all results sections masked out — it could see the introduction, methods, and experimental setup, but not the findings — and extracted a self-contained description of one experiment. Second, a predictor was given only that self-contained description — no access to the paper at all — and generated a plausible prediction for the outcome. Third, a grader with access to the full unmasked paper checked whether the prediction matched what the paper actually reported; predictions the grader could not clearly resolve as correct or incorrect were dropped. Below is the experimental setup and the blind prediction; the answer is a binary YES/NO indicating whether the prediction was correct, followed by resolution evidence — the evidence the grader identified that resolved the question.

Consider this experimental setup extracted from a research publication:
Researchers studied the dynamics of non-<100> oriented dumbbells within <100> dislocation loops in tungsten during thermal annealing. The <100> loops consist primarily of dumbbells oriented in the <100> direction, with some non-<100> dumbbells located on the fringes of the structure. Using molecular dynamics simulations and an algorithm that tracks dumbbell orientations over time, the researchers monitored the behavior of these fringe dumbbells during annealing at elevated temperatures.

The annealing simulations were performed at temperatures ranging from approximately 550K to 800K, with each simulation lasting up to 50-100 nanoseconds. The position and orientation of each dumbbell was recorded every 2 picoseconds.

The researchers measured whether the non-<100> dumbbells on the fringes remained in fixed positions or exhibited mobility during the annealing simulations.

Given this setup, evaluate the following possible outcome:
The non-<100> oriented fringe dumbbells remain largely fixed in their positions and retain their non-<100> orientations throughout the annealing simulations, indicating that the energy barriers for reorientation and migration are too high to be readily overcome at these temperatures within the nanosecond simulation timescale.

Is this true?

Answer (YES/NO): NO